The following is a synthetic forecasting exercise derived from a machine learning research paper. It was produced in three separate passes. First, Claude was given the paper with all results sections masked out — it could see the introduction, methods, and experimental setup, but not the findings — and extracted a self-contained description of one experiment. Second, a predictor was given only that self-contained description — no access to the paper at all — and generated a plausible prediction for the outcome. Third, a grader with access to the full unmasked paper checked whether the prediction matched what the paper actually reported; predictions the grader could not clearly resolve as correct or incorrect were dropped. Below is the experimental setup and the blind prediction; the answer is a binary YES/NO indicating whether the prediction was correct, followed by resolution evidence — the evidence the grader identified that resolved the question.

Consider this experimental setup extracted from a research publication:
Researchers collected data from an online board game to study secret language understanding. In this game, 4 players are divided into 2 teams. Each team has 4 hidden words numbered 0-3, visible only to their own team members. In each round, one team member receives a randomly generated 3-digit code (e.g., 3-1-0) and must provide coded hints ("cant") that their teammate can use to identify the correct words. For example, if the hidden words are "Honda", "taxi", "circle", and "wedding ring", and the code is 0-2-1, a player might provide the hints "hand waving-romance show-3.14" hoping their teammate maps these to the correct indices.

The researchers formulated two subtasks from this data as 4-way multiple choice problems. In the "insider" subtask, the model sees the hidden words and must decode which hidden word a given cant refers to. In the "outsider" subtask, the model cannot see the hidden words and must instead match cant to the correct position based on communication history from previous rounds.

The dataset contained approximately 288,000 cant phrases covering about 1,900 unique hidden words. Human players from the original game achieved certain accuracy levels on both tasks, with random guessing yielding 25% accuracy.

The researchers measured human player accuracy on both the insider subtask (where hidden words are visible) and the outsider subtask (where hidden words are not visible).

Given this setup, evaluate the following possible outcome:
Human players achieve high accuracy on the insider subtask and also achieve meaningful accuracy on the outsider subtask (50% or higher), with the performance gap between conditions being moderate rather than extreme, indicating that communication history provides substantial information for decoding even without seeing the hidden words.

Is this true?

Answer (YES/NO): NO